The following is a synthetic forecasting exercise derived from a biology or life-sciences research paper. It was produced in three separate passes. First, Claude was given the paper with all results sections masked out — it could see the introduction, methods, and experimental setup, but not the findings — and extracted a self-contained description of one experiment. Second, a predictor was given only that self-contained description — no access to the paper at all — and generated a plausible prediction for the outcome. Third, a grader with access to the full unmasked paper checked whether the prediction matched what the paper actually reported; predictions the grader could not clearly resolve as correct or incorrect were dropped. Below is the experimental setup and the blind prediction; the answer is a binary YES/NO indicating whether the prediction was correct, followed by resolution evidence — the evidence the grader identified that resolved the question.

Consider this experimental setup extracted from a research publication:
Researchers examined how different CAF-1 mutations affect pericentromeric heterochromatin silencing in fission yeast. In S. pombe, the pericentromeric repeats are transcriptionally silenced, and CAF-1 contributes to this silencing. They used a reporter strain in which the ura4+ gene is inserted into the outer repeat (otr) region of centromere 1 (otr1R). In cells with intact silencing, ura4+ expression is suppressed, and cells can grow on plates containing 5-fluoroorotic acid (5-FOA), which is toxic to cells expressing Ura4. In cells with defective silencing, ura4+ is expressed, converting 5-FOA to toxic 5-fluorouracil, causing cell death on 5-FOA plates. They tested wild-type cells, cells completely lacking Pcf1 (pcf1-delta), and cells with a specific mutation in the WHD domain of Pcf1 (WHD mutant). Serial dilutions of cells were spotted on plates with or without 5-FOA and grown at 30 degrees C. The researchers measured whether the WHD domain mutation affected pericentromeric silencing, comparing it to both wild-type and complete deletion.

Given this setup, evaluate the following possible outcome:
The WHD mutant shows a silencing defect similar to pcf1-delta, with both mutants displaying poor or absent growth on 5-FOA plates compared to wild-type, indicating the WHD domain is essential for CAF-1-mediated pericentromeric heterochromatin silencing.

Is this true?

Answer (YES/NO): NO